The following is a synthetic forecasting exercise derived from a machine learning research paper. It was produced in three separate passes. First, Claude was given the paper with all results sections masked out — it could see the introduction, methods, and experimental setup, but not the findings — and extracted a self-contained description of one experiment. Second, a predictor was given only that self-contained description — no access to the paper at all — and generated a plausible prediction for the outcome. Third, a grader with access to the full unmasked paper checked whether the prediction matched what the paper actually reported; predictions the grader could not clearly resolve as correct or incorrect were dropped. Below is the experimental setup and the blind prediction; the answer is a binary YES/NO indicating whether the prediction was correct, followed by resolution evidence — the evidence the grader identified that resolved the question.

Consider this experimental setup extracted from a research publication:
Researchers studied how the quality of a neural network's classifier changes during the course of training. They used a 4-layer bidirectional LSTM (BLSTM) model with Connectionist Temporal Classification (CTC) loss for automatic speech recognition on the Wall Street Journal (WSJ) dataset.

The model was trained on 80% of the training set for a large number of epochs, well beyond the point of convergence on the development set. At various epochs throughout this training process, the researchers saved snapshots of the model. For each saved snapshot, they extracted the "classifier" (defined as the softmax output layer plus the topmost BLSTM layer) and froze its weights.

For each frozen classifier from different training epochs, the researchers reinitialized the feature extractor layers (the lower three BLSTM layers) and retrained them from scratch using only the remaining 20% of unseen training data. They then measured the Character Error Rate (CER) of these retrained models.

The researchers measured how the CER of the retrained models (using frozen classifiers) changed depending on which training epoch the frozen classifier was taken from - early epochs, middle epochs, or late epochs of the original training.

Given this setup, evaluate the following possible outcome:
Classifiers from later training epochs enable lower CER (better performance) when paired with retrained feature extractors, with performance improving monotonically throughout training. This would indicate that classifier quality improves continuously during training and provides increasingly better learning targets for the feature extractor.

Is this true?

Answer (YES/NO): NO